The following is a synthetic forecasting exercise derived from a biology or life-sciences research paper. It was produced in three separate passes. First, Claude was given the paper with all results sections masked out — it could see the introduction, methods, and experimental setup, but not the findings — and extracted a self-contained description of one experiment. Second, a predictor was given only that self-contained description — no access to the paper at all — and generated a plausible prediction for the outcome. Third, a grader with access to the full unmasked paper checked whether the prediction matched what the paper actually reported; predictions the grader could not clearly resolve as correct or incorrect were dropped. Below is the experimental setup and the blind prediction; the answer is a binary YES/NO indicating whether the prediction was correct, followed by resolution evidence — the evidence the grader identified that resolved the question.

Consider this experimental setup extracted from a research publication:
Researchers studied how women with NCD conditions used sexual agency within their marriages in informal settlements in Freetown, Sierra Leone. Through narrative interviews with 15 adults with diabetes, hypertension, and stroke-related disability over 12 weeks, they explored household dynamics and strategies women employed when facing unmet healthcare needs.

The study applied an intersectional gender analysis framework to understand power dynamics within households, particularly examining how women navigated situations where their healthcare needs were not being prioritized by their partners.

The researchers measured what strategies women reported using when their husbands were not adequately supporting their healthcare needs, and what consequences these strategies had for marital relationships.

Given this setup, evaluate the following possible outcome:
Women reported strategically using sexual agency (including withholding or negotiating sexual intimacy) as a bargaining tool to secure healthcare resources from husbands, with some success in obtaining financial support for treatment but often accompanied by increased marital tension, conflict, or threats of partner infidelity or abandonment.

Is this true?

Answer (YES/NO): NO